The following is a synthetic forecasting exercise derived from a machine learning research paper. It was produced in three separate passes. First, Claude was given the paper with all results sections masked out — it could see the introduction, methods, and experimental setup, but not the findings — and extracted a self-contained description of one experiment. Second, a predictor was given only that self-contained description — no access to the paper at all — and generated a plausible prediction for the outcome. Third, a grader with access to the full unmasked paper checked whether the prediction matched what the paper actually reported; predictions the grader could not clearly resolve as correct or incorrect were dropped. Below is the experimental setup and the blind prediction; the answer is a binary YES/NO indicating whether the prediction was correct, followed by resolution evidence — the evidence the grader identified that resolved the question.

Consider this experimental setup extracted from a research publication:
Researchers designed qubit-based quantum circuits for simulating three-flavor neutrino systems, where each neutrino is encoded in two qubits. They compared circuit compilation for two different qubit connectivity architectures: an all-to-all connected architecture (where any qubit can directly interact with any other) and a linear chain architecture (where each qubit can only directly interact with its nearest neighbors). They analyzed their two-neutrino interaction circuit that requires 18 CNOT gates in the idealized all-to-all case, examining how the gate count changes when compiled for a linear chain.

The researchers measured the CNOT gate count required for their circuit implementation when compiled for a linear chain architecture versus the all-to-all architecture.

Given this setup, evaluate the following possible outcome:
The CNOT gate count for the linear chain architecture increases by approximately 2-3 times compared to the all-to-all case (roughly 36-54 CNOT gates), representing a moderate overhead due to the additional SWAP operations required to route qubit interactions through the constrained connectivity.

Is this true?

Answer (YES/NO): NO